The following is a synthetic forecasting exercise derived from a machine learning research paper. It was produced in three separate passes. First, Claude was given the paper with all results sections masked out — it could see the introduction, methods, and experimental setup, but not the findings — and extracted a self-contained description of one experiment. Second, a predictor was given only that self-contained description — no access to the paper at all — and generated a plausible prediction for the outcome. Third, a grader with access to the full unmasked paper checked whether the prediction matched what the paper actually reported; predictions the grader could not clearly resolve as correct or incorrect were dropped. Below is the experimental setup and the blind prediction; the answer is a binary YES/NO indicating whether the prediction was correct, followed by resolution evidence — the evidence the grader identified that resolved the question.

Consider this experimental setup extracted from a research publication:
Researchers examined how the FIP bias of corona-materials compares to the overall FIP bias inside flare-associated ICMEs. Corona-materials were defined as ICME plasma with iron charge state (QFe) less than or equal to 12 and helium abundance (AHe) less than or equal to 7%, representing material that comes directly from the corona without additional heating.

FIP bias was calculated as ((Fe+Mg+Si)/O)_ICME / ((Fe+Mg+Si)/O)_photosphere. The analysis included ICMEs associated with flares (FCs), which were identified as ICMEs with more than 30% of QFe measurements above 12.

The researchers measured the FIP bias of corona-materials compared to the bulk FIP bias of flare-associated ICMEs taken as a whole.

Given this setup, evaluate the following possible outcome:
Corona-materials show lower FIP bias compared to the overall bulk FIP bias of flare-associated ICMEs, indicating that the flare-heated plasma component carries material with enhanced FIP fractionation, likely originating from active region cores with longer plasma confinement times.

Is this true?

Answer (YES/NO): NO